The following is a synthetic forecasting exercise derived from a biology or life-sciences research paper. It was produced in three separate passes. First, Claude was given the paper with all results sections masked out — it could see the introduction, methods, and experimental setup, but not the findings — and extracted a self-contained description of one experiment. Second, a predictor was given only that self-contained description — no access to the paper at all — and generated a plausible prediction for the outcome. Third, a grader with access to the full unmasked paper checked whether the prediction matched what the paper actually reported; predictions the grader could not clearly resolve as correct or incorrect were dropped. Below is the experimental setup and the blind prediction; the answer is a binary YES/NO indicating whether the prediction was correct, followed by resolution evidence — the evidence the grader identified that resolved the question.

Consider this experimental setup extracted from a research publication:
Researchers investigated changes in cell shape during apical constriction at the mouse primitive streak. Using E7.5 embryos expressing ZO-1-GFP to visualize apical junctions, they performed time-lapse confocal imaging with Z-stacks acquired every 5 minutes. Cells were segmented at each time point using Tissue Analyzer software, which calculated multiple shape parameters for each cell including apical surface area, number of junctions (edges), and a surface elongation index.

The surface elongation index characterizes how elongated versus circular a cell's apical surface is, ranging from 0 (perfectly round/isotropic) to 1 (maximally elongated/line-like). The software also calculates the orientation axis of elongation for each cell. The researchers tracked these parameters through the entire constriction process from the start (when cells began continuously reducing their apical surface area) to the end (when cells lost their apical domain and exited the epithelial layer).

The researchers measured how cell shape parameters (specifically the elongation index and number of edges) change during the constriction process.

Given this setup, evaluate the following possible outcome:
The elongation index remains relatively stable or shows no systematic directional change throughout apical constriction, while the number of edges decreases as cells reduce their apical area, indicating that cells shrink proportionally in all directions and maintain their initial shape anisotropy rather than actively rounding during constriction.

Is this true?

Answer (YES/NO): YES